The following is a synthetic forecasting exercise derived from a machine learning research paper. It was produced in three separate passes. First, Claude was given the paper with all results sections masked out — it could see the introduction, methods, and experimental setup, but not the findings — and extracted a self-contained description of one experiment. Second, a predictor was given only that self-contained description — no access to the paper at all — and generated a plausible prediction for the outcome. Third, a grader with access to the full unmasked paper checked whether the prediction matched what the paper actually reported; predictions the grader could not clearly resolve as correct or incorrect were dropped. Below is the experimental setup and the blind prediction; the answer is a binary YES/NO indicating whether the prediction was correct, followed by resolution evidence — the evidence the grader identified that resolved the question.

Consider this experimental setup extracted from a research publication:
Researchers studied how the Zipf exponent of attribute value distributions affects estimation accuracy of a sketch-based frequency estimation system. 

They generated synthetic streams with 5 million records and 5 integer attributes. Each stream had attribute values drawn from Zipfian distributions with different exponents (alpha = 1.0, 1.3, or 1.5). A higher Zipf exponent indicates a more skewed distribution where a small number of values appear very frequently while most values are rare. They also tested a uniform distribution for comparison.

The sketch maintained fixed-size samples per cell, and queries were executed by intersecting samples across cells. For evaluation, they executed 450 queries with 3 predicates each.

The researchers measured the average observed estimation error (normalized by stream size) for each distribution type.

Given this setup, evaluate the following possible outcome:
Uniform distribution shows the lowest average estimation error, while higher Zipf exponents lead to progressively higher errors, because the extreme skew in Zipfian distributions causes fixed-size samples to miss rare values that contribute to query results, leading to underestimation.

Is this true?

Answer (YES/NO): YES